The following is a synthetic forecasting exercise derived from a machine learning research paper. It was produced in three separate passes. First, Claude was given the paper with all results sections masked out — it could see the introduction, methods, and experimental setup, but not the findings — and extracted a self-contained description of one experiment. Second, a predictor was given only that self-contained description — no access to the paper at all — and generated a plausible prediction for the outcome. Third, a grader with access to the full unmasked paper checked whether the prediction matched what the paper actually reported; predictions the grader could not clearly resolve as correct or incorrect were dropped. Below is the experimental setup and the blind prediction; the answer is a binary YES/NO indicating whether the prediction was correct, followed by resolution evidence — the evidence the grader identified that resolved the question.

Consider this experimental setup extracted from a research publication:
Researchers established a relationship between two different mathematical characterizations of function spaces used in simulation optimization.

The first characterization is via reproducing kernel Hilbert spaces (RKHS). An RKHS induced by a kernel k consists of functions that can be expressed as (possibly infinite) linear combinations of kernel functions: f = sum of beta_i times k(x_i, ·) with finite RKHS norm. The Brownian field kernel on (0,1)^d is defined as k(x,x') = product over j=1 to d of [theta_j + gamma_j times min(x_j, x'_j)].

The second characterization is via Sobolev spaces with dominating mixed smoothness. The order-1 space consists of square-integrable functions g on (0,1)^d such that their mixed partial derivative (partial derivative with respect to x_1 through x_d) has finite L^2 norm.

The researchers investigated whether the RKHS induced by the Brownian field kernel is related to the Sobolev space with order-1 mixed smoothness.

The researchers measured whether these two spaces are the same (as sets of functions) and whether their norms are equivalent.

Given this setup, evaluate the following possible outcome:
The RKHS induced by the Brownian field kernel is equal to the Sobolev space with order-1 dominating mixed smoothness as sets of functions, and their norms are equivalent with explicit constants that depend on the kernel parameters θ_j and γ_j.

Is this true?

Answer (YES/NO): NO